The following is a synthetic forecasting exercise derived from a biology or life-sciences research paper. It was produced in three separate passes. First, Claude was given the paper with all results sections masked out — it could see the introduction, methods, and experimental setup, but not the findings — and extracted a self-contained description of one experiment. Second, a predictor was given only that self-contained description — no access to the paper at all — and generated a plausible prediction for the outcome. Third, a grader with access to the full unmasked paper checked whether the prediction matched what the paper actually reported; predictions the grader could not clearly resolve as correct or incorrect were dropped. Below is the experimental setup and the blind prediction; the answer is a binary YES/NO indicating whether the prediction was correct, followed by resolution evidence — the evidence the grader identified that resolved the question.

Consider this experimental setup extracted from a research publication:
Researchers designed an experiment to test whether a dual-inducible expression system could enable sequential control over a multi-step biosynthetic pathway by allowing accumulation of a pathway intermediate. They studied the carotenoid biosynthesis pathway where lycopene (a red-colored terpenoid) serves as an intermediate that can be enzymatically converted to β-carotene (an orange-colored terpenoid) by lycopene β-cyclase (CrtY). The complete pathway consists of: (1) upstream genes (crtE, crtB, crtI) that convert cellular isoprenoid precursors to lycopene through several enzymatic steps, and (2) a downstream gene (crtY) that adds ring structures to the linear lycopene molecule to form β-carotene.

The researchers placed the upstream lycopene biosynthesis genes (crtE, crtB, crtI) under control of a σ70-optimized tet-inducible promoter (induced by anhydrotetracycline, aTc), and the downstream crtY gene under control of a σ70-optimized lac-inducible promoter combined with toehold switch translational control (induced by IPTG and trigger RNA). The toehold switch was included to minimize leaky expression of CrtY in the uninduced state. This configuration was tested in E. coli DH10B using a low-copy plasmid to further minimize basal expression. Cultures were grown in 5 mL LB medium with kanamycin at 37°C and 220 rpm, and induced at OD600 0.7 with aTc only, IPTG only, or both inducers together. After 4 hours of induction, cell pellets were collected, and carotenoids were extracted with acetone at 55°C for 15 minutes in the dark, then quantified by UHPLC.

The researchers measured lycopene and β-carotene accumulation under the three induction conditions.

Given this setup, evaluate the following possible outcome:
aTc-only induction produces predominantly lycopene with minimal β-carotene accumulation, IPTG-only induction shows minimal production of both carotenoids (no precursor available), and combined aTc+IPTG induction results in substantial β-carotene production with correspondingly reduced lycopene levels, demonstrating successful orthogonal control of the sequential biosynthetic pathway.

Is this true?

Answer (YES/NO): NO